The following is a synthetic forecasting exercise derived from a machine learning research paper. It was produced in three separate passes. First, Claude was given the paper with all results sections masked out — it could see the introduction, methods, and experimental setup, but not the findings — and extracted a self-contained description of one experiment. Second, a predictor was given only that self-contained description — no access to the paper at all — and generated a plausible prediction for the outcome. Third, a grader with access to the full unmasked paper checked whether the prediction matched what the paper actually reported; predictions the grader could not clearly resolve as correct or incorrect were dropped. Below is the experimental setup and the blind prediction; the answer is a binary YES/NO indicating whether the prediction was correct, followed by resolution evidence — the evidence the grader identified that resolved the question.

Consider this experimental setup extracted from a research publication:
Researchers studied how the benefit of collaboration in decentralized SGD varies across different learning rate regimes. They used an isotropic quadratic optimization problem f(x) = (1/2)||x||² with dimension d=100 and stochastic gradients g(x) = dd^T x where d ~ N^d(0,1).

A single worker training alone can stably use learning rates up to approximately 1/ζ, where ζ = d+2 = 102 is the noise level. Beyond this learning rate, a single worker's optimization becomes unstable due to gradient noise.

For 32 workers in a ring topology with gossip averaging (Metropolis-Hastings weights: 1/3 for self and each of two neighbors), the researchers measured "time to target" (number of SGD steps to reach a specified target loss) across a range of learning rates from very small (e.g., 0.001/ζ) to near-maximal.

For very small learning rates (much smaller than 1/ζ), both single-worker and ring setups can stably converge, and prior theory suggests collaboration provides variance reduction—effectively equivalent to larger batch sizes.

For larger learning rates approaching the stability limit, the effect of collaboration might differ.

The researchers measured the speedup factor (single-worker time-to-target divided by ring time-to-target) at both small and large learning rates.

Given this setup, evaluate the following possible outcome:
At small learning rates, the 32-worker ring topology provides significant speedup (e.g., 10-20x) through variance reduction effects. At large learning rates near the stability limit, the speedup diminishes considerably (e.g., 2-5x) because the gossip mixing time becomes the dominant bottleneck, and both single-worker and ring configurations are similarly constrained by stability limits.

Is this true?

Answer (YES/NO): NO